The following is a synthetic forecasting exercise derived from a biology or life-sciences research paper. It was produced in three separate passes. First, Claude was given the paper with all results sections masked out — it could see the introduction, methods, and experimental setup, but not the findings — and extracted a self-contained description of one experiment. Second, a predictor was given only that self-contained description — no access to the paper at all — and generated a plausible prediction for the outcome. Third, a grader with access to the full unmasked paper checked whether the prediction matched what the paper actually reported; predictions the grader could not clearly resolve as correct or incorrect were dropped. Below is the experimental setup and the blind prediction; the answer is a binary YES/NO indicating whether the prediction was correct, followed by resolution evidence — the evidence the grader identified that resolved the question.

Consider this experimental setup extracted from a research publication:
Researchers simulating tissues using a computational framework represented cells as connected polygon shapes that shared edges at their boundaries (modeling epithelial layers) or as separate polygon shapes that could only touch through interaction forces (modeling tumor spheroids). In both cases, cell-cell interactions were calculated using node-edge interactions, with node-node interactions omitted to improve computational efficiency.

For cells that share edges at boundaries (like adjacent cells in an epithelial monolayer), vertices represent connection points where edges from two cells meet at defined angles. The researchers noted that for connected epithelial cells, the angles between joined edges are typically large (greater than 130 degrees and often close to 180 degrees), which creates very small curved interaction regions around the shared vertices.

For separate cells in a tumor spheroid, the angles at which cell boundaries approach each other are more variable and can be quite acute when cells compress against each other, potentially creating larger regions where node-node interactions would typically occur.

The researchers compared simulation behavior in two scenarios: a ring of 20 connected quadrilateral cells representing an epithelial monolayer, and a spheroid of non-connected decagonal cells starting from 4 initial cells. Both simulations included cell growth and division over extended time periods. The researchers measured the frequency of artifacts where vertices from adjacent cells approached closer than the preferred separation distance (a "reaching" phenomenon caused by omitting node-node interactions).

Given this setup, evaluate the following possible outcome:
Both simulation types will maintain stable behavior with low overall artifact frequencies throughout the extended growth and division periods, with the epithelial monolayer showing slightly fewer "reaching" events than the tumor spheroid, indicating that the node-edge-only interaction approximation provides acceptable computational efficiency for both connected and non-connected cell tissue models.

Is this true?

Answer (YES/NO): NO